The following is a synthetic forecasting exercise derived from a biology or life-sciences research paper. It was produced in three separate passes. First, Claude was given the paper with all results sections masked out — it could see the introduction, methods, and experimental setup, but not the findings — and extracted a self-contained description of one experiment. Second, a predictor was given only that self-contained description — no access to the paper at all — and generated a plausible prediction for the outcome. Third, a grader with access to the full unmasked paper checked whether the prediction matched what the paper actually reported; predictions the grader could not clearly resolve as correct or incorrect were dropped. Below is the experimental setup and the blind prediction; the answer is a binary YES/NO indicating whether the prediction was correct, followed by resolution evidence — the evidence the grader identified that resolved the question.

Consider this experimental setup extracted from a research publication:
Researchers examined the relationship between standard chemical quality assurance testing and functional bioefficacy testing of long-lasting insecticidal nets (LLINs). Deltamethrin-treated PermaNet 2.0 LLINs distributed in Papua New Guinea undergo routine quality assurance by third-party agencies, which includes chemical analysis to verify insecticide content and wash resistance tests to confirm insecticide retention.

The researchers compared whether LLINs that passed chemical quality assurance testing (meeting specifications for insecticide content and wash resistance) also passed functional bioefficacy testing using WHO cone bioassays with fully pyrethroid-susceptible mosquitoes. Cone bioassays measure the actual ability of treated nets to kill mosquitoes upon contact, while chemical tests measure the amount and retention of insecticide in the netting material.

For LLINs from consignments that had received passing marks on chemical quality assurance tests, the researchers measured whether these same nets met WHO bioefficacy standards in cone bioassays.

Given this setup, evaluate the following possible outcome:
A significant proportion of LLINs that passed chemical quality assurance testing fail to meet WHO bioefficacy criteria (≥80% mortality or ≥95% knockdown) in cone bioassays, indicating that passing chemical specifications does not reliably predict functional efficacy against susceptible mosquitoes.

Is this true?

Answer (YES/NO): YES